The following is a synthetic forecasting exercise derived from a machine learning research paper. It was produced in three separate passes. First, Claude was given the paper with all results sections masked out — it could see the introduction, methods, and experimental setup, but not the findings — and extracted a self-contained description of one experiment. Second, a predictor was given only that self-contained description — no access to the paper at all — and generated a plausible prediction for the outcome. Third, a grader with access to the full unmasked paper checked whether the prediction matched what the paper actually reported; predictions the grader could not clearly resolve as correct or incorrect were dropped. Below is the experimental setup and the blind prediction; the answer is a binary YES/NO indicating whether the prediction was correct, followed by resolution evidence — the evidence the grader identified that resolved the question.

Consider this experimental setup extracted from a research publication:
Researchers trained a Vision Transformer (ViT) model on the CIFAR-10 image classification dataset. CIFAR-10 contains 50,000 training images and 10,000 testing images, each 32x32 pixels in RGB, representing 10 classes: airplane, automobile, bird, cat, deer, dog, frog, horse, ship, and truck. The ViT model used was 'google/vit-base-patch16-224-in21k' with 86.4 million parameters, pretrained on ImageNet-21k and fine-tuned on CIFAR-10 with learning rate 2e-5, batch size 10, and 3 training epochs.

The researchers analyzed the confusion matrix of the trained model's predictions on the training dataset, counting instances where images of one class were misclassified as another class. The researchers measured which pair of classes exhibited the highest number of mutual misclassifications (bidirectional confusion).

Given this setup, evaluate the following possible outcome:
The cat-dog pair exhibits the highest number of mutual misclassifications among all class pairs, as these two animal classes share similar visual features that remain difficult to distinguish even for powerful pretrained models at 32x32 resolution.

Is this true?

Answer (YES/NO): YES